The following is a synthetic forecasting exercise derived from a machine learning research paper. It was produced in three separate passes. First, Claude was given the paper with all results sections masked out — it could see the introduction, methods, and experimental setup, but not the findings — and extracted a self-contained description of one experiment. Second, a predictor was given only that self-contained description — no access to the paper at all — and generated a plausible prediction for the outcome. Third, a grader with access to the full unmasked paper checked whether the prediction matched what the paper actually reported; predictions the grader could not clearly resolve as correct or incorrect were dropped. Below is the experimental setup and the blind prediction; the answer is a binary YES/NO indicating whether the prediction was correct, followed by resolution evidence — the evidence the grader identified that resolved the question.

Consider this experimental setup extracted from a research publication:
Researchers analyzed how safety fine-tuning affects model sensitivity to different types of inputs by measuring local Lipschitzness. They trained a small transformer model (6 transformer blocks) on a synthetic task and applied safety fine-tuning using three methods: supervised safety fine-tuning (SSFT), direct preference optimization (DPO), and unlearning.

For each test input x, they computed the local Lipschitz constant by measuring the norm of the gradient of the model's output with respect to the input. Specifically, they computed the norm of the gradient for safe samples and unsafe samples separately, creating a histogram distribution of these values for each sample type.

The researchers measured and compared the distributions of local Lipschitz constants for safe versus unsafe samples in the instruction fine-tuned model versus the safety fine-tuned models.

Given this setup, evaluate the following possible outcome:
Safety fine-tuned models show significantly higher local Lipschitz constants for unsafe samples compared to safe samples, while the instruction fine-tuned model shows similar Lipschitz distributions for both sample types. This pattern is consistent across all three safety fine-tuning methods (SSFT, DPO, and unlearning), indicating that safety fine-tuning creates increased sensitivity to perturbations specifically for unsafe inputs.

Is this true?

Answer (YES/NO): NO